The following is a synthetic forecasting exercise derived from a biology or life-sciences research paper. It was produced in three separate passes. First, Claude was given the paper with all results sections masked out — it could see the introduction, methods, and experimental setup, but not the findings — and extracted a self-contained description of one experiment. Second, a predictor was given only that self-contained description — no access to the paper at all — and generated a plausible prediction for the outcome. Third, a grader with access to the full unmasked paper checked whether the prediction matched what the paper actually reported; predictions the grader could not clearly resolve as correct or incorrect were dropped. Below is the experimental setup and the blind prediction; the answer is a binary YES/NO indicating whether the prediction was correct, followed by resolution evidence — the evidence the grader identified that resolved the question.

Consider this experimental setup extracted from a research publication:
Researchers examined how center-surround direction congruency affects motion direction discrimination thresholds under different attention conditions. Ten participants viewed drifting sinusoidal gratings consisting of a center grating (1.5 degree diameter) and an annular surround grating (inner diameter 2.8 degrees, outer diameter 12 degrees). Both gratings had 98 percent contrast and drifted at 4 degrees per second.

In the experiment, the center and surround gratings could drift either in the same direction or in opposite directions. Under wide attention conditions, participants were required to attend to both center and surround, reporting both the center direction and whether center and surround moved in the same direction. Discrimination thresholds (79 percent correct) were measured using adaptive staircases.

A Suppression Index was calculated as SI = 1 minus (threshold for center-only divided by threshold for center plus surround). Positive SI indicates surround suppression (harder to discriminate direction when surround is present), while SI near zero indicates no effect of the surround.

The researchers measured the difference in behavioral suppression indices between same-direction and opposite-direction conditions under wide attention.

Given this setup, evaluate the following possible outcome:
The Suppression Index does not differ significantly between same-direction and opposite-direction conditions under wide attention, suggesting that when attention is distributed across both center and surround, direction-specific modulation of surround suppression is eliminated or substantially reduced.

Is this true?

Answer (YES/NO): NO